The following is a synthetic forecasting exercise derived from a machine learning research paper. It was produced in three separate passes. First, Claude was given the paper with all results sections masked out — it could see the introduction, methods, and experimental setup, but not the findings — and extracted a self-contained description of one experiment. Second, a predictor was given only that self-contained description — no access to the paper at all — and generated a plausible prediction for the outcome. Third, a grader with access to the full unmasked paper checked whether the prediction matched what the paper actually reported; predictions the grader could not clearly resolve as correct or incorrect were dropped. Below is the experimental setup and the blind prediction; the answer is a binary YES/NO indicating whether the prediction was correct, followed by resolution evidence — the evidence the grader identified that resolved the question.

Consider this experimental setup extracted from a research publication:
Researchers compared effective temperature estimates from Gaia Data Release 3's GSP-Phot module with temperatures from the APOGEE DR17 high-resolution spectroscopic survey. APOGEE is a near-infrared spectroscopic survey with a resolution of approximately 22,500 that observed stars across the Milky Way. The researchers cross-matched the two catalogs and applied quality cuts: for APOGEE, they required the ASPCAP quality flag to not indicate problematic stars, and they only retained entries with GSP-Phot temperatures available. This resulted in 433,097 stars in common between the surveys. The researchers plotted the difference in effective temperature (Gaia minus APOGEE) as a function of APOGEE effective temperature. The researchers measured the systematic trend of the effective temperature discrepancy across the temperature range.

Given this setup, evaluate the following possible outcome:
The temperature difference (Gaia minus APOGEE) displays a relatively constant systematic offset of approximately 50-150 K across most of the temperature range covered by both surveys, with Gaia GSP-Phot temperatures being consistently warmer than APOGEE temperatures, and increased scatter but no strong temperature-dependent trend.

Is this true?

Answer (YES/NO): NO